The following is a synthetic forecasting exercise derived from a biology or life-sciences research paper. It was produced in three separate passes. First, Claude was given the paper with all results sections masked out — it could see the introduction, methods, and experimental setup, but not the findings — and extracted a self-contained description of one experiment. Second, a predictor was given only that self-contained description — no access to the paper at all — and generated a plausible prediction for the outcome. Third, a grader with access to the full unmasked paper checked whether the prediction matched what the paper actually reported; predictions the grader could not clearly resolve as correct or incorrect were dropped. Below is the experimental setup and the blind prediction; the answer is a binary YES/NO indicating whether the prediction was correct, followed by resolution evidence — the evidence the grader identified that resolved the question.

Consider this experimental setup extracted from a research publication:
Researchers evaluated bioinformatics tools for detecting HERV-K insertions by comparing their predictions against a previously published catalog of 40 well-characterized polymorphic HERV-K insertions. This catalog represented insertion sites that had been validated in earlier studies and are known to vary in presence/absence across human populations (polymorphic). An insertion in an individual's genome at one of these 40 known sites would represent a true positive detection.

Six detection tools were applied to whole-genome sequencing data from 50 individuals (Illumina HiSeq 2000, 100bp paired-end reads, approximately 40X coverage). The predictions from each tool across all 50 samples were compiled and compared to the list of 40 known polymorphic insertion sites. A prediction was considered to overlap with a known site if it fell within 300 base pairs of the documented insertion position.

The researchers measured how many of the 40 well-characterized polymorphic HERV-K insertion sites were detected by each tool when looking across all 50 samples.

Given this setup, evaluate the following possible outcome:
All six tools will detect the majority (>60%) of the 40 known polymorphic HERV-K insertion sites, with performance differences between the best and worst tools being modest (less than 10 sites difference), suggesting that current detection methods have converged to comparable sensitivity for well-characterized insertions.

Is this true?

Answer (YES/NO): NO